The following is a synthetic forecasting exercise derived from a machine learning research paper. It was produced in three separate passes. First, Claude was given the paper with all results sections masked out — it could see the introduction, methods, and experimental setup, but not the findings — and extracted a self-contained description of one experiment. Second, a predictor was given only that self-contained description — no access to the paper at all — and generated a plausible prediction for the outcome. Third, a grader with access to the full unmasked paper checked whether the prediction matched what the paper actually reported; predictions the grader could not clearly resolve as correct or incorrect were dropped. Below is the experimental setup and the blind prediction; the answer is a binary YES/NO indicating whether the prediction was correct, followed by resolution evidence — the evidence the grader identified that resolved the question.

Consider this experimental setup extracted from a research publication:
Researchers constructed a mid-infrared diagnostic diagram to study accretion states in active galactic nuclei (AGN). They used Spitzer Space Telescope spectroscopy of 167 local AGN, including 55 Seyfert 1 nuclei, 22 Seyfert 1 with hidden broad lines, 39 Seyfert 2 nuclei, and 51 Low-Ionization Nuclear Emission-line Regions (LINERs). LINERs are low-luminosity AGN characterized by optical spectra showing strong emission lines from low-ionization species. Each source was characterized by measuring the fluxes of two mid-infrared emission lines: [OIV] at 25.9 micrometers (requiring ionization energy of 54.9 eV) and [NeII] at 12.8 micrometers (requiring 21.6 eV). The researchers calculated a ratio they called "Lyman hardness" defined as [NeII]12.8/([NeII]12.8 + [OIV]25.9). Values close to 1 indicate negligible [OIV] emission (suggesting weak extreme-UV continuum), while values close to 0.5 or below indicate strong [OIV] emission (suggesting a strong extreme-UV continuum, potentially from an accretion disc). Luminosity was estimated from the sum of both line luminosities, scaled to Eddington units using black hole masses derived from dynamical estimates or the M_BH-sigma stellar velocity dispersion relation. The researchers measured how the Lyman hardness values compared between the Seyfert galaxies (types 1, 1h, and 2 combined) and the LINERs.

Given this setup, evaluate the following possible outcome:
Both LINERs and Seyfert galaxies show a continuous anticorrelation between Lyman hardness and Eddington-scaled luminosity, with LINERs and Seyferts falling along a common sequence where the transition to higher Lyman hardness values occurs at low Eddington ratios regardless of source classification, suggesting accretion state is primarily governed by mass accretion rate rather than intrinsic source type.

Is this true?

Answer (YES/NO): NO